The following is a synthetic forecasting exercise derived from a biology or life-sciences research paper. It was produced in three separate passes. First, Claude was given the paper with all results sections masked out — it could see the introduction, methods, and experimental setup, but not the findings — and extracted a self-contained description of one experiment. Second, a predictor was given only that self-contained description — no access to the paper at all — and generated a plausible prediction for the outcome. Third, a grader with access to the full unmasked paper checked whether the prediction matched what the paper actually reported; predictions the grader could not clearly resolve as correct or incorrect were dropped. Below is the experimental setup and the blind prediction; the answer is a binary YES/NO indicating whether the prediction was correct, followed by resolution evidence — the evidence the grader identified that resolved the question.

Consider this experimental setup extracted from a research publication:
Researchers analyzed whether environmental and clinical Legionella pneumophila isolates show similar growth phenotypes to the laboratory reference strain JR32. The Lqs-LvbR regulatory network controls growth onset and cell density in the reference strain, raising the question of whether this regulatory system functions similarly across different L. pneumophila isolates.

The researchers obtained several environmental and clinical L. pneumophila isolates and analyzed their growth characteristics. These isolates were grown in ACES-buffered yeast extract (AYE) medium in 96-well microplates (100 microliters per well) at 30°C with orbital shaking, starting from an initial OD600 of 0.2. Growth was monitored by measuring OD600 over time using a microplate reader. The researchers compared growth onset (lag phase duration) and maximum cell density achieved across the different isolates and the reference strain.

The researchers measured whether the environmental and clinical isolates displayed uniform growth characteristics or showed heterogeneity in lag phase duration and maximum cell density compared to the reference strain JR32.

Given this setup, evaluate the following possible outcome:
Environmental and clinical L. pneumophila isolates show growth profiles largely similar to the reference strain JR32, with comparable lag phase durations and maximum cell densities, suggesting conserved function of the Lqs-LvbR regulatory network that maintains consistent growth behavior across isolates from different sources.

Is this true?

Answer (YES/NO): NO